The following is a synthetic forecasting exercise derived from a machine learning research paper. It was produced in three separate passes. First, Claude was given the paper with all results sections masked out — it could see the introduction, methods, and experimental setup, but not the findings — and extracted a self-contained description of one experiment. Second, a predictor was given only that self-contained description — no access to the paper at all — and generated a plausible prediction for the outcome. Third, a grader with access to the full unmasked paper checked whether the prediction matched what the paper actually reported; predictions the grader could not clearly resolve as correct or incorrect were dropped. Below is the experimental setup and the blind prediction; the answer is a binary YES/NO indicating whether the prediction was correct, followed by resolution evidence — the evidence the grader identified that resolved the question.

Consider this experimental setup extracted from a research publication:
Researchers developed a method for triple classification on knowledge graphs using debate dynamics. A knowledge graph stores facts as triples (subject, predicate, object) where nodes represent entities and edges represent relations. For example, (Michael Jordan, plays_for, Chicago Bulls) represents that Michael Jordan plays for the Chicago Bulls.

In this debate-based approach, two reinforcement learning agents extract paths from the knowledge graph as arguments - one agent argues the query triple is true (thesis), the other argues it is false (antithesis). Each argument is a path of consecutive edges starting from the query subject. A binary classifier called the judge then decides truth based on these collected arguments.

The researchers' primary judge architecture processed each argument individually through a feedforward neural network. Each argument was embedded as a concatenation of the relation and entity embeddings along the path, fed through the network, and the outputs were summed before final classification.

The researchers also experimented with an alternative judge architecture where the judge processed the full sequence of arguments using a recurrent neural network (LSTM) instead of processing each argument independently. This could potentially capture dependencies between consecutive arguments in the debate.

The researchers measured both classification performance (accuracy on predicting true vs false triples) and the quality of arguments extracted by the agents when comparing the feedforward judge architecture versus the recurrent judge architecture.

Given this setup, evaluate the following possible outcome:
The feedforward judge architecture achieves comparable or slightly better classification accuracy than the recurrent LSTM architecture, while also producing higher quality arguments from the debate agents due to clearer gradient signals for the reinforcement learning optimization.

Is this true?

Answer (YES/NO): YES